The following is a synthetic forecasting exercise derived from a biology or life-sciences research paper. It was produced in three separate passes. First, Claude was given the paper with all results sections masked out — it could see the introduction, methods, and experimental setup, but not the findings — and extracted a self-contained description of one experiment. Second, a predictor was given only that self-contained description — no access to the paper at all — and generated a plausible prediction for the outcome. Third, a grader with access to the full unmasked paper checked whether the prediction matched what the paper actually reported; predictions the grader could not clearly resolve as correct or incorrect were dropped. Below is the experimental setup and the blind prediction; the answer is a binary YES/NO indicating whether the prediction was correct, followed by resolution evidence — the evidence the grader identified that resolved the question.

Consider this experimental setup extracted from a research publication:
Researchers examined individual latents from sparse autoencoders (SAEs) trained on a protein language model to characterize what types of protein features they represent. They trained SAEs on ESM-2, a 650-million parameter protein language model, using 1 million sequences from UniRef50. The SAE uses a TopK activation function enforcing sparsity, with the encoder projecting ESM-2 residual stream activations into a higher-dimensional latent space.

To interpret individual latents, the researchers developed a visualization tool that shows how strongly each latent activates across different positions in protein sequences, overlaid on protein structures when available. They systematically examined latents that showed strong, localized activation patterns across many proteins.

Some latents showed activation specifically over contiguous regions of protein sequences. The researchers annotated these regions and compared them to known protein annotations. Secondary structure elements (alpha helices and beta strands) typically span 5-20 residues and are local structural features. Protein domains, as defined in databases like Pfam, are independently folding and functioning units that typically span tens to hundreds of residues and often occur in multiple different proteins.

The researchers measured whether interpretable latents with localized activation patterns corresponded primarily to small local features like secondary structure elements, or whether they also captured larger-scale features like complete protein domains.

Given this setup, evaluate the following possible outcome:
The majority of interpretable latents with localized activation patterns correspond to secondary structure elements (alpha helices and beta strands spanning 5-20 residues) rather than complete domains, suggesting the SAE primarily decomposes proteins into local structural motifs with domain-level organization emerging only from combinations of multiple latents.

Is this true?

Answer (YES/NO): NO